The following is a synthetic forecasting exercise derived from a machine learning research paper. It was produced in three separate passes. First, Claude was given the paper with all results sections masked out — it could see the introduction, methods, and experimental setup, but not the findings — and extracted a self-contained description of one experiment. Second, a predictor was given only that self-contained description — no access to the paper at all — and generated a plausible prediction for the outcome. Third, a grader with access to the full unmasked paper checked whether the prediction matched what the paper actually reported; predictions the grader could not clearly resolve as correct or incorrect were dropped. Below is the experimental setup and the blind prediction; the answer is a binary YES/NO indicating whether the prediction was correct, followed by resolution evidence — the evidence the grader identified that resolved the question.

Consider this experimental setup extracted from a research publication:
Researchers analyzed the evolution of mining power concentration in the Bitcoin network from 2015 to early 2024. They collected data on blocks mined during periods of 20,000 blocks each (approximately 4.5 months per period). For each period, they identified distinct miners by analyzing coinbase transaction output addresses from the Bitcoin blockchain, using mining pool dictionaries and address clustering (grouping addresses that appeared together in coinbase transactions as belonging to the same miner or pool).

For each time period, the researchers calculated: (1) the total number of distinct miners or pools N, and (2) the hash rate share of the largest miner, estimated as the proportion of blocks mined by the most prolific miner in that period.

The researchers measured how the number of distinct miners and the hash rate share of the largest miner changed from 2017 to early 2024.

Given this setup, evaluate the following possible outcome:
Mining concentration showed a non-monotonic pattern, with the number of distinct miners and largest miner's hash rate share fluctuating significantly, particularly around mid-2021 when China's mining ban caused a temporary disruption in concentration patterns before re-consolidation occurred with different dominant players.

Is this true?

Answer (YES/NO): NO